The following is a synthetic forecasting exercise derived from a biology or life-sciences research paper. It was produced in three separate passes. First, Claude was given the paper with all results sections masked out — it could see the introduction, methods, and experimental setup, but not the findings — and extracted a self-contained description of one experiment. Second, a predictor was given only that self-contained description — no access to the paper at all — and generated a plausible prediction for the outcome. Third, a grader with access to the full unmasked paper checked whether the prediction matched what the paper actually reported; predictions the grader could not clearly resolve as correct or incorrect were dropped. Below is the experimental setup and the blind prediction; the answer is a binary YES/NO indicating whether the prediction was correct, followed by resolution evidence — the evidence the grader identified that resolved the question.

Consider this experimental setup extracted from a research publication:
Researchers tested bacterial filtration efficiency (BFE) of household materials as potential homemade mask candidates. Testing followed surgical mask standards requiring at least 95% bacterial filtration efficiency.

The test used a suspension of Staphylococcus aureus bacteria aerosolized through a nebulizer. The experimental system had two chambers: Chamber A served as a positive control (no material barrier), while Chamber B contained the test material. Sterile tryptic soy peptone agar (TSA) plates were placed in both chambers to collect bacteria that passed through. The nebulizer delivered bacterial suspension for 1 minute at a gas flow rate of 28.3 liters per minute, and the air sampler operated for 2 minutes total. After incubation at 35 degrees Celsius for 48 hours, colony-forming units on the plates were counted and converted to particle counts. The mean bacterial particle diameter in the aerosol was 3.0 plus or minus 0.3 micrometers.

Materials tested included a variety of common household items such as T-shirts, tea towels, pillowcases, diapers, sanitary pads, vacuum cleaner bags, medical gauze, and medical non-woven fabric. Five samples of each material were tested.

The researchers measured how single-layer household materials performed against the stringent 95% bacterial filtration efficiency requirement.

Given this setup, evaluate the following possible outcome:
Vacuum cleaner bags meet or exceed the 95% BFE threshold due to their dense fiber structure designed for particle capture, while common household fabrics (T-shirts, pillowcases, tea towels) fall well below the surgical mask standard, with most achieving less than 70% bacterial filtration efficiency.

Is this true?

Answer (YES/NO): NO